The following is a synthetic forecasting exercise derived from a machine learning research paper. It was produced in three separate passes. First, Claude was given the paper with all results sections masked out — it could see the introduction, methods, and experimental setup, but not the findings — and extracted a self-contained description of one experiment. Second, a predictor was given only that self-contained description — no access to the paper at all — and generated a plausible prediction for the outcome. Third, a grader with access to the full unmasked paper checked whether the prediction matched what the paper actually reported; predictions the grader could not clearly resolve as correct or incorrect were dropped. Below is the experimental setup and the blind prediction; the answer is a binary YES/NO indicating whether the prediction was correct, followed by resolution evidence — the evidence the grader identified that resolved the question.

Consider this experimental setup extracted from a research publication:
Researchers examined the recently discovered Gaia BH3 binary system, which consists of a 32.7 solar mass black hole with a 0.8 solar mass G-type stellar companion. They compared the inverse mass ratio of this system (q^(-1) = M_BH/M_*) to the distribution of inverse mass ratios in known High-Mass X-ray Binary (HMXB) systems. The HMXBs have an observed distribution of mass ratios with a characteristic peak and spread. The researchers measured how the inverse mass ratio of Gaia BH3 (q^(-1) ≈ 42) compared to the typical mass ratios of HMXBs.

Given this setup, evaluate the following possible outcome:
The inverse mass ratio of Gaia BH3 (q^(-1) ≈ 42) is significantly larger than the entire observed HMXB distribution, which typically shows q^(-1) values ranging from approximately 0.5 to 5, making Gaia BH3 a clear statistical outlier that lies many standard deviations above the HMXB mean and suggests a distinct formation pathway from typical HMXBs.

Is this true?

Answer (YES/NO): NO